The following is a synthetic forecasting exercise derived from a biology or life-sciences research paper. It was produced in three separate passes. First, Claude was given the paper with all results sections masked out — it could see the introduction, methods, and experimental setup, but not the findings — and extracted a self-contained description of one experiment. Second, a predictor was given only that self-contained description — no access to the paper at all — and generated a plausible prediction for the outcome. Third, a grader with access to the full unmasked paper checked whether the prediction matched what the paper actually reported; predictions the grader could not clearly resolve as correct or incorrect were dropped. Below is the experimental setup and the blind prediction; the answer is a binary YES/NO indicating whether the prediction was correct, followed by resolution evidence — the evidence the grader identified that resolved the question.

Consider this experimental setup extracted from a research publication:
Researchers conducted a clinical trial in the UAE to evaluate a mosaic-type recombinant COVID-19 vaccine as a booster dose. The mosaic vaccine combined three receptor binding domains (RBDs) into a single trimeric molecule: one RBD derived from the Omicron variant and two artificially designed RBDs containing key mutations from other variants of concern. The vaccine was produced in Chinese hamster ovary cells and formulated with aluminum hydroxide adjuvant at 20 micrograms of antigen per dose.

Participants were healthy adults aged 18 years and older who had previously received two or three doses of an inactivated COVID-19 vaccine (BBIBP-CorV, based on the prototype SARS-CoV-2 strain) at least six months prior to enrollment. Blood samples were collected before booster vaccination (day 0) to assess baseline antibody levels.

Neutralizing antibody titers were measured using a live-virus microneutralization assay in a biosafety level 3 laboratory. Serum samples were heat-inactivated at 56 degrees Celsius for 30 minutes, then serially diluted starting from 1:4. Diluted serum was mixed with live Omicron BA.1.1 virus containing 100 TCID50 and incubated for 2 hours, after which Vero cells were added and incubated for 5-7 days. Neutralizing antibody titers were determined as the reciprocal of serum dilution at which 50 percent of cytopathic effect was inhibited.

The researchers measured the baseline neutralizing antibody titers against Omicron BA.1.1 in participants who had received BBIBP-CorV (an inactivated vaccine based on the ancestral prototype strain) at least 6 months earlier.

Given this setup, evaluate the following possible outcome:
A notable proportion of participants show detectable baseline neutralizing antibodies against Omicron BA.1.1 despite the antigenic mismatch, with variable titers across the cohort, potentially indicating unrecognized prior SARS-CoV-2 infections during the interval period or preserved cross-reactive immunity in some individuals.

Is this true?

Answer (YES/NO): YES